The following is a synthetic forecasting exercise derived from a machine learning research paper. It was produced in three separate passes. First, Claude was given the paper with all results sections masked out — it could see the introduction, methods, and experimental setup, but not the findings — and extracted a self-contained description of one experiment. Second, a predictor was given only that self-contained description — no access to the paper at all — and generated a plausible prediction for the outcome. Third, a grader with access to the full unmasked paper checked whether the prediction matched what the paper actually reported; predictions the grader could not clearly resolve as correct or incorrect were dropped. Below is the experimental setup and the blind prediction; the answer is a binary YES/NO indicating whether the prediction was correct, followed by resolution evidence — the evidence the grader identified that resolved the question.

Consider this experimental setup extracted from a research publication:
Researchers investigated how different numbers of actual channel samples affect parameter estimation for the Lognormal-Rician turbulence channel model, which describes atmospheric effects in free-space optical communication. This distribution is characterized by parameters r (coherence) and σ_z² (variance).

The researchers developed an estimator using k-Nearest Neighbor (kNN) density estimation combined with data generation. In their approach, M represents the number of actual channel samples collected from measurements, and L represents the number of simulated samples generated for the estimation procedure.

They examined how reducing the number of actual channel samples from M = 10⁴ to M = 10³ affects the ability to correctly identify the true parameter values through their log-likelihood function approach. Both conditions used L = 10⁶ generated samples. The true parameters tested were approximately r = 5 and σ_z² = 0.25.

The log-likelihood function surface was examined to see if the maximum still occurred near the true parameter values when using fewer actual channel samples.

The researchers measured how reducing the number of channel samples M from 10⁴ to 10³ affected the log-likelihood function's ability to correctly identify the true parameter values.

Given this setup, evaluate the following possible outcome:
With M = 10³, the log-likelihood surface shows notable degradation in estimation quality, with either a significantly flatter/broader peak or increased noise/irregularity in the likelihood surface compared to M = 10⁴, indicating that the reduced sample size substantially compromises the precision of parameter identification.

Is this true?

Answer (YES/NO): NO